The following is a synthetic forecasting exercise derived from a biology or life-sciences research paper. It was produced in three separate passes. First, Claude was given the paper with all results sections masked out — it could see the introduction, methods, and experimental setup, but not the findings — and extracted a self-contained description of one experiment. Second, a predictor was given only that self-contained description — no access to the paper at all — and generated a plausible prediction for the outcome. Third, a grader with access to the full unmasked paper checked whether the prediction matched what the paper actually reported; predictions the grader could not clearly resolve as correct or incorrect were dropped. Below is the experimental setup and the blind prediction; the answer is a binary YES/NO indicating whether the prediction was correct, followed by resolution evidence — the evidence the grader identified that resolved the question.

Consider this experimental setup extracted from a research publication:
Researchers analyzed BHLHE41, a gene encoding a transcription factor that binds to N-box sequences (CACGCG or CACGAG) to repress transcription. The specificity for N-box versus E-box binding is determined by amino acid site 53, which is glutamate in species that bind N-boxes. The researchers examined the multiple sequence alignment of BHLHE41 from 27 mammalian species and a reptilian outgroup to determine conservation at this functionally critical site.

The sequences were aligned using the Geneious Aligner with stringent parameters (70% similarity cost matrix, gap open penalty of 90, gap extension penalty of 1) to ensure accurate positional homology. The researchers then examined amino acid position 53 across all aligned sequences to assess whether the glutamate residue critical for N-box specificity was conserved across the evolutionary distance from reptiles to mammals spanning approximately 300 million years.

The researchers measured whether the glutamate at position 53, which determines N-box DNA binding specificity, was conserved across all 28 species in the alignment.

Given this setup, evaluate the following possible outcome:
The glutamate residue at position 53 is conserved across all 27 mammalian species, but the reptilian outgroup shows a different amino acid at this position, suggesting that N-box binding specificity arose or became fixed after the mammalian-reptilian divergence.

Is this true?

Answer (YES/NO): NO